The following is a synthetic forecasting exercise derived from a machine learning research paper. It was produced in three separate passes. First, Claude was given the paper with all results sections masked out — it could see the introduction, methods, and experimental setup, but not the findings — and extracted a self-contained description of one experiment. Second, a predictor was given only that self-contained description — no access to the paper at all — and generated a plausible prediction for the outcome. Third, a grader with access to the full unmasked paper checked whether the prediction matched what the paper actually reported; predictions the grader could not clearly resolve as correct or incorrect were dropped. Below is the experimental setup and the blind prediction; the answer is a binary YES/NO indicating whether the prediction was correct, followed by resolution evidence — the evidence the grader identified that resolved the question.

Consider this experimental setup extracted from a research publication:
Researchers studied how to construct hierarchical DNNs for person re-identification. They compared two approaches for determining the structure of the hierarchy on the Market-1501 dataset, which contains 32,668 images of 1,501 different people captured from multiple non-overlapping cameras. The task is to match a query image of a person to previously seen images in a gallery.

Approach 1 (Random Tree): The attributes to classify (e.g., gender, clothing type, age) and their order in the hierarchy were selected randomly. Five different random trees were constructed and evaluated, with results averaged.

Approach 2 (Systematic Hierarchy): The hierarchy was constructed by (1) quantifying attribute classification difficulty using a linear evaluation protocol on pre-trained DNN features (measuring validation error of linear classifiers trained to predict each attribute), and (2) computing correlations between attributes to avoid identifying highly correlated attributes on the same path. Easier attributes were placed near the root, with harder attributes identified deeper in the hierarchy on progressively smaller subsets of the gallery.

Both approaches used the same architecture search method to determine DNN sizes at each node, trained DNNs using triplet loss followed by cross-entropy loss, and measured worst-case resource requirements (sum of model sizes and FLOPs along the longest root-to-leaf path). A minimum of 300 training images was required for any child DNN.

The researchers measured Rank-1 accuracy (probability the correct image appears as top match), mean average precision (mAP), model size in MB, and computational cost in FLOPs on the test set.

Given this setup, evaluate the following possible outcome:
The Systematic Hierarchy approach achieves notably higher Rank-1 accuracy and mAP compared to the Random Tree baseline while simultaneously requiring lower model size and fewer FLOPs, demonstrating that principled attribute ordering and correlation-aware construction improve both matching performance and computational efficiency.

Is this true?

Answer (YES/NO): YES